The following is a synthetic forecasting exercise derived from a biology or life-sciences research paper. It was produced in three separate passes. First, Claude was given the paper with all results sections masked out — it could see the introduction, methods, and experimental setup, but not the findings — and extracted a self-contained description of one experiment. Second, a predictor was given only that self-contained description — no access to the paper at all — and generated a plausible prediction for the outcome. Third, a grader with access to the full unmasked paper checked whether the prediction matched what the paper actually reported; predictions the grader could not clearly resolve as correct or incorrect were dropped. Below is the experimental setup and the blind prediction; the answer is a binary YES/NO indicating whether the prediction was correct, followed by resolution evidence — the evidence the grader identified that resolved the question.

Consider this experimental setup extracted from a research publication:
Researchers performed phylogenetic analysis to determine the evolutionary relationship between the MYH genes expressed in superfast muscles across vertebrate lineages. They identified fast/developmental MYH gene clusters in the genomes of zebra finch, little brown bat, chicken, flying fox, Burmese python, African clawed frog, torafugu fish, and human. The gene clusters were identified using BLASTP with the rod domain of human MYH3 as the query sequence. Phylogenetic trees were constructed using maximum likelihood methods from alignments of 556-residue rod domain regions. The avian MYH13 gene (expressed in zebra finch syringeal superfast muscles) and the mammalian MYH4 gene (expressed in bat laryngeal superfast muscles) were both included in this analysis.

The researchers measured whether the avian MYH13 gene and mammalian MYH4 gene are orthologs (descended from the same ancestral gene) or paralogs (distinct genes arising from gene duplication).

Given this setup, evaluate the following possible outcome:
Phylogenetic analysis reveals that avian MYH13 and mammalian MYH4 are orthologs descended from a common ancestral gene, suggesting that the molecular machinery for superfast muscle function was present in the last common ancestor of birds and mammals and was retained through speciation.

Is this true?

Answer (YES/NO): NO